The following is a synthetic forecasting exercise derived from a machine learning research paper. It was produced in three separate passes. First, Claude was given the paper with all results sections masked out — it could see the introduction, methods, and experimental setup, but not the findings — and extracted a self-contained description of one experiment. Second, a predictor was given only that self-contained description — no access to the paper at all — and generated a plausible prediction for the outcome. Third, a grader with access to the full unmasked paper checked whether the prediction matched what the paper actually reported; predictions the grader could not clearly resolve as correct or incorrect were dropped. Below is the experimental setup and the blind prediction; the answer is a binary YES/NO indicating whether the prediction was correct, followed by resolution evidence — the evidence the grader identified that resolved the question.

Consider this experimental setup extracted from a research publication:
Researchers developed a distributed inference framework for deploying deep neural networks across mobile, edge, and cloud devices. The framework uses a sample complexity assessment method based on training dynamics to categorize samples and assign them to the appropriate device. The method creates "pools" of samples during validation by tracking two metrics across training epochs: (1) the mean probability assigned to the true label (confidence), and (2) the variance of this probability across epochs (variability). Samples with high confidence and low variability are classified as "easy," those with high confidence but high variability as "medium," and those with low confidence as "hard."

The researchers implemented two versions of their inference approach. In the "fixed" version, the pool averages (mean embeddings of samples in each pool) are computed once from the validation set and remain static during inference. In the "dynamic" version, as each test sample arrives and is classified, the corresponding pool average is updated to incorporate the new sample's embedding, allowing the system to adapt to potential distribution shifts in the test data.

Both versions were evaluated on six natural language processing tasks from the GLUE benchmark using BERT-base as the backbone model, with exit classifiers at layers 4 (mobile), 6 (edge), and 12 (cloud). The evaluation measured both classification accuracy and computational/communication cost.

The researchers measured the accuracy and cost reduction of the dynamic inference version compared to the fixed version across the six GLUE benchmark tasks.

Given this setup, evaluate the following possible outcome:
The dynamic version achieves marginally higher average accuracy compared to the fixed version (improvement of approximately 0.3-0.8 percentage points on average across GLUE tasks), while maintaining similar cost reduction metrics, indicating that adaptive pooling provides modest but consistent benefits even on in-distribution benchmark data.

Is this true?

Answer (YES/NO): NO